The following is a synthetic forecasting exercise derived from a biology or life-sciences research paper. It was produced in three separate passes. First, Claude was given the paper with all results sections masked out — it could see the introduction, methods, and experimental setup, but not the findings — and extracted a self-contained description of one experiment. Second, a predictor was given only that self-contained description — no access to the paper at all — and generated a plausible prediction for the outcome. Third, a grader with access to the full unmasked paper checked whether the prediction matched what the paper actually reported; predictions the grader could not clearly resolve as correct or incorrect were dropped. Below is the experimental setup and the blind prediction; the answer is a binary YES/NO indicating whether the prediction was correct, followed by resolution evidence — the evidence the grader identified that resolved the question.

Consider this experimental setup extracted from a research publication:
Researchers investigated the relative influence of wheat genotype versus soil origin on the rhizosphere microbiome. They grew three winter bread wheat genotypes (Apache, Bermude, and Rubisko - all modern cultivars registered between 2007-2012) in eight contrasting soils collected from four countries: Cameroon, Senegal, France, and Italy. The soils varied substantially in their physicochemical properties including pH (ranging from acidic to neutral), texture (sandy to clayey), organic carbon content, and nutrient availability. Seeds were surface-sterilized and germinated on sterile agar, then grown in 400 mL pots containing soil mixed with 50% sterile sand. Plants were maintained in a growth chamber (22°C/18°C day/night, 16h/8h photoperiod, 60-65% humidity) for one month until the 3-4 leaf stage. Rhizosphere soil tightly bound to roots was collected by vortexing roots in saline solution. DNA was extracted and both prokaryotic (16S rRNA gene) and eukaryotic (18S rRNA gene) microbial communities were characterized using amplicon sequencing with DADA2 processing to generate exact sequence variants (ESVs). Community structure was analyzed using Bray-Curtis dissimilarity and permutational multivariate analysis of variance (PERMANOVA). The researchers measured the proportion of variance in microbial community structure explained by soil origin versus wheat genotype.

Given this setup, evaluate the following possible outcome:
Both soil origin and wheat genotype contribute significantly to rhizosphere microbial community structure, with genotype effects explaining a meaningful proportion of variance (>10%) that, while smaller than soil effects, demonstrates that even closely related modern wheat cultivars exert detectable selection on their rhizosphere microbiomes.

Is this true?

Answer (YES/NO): NO